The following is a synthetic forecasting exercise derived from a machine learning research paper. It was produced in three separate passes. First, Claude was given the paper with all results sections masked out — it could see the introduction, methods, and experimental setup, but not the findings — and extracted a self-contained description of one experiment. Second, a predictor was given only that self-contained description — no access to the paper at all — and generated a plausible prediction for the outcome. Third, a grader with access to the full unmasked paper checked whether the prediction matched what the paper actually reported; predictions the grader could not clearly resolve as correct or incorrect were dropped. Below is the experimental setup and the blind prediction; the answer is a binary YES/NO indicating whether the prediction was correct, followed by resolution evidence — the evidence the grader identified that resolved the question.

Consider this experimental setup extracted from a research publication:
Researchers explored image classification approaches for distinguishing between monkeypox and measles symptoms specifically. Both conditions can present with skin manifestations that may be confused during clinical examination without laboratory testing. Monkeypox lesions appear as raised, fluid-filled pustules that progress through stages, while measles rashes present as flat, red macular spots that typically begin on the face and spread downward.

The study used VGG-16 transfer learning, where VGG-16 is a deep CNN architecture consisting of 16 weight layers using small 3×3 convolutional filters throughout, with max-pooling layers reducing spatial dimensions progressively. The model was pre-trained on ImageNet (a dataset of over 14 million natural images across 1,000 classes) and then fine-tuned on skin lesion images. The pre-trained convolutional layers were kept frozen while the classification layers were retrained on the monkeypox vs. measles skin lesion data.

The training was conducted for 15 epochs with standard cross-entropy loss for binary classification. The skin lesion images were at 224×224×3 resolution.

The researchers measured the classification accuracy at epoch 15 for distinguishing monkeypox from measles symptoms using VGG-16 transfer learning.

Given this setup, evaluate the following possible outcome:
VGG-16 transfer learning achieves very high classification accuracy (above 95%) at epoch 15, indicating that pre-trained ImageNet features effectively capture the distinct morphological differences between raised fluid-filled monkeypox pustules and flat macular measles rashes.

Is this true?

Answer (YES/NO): NO